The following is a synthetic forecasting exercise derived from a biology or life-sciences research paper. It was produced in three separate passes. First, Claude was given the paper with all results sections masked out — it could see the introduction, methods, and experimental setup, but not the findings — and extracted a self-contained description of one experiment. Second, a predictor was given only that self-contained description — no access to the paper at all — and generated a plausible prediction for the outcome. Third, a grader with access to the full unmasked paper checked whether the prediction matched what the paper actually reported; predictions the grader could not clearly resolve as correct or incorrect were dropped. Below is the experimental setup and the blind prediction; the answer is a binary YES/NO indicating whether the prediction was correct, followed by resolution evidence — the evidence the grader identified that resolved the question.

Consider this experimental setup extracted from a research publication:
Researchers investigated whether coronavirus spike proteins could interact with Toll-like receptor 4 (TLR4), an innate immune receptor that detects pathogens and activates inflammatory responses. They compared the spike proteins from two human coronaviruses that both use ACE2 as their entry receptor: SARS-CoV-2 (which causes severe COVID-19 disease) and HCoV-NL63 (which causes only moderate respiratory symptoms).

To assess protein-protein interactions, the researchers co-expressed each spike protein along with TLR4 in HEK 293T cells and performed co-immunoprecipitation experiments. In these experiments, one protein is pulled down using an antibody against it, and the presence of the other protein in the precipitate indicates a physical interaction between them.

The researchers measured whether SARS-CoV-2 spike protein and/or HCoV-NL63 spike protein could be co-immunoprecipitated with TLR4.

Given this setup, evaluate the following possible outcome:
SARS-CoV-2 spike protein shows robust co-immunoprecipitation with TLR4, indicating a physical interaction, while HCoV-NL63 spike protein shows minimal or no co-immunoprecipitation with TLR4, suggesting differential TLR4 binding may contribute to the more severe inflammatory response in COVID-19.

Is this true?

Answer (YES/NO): YES